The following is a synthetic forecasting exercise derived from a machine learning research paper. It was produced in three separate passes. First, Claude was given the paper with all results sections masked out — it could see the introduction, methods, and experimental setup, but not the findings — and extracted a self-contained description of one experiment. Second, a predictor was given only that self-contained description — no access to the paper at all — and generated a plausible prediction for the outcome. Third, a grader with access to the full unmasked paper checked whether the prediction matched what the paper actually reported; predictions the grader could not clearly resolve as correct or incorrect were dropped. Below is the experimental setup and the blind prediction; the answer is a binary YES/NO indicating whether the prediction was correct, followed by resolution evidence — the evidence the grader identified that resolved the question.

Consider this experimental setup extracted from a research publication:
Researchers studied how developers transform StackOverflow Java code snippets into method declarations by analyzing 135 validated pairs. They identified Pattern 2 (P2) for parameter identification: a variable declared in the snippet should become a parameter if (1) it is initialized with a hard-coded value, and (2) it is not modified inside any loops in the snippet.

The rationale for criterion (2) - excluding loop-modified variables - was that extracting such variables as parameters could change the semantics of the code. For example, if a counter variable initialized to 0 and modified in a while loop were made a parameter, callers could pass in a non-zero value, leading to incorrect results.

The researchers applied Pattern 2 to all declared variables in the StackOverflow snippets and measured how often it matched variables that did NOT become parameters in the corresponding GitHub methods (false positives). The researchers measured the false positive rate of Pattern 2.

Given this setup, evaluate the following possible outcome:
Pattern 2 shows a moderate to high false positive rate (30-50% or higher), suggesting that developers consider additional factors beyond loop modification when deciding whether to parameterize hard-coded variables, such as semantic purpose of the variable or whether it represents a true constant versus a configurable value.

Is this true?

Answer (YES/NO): NO